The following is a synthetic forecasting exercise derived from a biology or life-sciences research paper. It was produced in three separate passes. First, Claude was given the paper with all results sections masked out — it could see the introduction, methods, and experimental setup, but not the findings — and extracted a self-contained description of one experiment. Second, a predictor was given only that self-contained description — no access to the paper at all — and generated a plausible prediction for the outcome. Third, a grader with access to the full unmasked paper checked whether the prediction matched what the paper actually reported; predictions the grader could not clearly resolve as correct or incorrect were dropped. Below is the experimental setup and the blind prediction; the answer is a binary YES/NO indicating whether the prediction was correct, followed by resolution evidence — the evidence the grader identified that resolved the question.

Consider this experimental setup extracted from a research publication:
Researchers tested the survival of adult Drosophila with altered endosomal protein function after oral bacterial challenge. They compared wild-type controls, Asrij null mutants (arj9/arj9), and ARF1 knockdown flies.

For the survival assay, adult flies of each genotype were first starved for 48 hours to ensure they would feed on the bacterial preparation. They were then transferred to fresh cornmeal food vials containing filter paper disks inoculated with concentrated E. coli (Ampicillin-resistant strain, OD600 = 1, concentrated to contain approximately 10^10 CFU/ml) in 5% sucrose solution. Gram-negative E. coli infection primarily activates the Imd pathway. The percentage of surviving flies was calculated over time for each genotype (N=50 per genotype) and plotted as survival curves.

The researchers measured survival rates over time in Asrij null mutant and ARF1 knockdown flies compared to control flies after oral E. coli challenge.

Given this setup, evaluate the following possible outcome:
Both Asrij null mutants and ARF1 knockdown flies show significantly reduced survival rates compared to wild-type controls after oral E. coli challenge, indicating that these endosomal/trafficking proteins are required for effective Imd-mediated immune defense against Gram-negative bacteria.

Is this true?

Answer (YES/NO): YES